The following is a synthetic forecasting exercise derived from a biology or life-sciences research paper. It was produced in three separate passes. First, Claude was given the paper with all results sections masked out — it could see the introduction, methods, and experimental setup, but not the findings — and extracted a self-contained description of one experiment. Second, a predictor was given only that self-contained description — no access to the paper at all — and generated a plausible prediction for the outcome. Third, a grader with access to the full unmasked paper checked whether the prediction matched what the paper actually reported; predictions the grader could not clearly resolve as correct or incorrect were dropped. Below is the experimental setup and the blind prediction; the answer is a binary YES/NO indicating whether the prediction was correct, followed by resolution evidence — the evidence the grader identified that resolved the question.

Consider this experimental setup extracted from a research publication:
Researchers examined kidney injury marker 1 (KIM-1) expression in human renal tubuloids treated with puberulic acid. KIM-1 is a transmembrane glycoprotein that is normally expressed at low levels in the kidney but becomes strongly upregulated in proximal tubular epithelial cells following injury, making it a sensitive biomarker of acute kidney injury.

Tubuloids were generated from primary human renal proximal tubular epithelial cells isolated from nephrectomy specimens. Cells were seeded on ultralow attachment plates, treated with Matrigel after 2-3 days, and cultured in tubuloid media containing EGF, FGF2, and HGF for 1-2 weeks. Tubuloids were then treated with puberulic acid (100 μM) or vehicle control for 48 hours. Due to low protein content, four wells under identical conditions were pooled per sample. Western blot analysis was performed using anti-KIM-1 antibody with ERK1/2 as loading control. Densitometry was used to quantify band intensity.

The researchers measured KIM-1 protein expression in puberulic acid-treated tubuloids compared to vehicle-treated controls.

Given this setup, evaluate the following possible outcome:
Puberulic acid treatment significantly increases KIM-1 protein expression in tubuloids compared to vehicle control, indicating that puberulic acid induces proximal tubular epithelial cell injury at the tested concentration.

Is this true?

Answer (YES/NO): NO